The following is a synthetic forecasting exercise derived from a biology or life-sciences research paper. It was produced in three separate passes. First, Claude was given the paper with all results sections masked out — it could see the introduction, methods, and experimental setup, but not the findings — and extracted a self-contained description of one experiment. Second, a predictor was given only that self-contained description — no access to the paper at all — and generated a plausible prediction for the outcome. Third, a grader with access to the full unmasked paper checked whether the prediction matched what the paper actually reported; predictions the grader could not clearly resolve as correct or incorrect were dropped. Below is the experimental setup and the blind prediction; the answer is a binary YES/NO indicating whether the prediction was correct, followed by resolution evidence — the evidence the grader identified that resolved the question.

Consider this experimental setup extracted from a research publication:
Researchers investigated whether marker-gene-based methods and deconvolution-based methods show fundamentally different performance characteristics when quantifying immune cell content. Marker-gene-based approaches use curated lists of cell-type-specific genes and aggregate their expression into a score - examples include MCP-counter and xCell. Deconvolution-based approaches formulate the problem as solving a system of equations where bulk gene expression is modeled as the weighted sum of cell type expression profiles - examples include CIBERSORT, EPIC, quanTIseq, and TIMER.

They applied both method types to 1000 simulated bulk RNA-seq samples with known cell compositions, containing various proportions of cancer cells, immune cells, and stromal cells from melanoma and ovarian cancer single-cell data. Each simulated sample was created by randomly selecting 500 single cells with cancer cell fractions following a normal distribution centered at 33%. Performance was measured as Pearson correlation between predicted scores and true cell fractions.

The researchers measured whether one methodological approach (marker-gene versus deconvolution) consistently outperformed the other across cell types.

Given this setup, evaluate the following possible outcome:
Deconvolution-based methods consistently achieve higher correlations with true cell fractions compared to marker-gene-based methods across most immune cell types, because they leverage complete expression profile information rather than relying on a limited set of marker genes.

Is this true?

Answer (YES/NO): NO